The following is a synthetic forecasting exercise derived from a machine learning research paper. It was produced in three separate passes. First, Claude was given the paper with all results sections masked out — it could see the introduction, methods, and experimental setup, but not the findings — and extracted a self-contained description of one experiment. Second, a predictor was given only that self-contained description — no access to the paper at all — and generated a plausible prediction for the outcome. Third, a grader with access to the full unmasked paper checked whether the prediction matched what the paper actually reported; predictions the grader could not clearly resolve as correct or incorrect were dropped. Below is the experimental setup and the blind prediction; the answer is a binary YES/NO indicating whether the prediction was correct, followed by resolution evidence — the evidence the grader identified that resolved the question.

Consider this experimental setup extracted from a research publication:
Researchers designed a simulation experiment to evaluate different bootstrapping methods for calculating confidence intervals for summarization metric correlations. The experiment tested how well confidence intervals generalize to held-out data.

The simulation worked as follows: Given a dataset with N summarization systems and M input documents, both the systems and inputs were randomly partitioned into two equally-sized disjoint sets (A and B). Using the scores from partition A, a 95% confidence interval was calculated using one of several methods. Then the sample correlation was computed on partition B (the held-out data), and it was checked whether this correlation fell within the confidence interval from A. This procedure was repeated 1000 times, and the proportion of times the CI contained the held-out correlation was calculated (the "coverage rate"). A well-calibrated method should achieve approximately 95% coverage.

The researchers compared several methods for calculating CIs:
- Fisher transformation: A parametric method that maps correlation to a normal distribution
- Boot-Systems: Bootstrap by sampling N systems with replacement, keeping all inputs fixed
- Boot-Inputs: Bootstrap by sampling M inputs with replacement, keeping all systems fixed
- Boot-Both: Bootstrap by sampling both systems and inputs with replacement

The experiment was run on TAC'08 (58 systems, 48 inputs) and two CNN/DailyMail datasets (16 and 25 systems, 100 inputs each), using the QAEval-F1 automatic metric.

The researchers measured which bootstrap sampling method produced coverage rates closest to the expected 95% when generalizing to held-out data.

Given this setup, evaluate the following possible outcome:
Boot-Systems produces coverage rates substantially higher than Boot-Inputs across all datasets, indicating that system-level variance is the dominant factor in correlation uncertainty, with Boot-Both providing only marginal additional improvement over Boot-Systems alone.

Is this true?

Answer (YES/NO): NO